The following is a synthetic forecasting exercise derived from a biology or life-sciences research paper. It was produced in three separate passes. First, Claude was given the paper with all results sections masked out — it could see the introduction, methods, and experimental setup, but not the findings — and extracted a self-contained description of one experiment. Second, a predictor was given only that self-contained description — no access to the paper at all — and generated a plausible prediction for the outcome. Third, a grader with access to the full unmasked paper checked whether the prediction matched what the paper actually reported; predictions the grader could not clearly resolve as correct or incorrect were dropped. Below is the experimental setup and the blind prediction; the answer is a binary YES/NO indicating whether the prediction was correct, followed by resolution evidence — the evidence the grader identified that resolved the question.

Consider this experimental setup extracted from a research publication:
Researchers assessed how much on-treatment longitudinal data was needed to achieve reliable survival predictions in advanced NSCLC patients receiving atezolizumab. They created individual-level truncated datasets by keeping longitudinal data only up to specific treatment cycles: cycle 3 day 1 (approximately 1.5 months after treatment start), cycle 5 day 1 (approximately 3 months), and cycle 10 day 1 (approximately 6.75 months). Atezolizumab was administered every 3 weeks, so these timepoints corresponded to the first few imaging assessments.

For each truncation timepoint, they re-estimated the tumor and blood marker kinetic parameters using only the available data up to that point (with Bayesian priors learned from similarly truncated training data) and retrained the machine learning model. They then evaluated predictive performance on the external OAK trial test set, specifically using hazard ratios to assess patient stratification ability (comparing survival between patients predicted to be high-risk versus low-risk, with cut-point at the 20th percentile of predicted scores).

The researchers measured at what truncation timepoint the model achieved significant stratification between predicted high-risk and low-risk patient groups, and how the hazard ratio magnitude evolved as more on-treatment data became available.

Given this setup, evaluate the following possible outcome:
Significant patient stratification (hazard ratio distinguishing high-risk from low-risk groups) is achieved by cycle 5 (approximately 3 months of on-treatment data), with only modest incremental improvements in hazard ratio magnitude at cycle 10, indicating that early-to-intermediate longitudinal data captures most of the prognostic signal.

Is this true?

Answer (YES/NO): NO